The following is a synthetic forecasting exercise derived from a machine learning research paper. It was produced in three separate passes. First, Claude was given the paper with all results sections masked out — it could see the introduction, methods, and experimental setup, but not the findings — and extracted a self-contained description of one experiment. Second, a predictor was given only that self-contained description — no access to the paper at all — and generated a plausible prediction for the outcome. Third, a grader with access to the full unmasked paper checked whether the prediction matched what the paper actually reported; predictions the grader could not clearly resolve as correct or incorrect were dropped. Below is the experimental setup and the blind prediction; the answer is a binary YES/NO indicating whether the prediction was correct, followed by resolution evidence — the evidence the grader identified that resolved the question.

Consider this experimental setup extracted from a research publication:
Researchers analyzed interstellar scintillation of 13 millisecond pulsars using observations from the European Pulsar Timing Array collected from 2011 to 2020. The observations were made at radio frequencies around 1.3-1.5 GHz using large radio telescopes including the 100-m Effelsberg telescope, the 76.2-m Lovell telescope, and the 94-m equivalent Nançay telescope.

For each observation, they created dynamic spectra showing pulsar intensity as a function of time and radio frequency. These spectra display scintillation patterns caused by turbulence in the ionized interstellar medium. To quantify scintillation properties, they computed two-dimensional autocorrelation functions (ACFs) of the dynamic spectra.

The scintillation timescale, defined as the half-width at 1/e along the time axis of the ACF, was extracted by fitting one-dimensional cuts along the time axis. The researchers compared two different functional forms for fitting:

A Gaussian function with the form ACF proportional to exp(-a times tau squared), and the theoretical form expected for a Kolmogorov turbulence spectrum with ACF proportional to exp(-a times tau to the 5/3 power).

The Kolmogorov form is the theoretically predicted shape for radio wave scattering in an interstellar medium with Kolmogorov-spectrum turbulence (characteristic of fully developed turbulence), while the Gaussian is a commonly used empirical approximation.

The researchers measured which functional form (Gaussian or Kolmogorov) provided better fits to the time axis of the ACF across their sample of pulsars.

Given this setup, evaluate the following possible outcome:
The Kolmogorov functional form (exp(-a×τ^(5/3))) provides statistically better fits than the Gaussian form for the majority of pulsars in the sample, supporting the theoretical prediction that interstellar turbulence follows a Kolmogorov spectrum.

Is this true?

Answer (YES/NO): NO